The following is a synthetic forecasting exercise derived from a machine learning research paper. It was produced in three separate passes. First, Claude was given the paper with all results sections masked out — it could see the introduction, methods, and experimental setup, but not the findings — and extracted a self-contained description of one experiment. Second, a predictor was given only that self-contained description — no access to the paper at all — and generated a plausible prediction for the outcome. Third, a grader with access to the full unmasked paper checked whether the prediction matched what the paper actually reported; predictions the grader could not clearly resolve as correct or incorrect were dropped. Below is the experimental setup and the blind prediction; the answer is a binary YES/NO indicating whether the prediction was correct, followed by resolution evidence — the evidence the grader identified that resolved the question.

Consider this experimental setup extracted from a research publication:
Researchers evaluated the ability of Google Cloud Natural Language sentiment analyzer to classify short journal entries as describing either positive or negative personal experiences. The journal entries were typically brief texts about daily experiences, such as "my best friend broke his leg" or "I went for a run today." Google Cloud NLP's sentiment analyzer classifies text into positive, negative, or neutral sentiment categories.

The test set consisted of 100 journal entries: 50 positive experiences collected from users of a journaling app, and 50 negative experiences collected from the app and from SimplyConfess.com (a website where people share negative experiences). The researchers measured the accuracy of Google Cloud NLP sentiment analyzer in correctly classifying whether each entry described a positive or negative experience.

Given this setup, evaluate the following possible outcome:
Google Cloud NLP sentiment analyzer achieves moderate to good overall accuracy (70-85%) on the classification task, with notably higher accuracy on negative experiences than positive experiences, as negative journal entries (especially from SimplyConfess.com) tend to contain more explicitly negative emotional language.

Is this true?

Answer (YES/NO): NO